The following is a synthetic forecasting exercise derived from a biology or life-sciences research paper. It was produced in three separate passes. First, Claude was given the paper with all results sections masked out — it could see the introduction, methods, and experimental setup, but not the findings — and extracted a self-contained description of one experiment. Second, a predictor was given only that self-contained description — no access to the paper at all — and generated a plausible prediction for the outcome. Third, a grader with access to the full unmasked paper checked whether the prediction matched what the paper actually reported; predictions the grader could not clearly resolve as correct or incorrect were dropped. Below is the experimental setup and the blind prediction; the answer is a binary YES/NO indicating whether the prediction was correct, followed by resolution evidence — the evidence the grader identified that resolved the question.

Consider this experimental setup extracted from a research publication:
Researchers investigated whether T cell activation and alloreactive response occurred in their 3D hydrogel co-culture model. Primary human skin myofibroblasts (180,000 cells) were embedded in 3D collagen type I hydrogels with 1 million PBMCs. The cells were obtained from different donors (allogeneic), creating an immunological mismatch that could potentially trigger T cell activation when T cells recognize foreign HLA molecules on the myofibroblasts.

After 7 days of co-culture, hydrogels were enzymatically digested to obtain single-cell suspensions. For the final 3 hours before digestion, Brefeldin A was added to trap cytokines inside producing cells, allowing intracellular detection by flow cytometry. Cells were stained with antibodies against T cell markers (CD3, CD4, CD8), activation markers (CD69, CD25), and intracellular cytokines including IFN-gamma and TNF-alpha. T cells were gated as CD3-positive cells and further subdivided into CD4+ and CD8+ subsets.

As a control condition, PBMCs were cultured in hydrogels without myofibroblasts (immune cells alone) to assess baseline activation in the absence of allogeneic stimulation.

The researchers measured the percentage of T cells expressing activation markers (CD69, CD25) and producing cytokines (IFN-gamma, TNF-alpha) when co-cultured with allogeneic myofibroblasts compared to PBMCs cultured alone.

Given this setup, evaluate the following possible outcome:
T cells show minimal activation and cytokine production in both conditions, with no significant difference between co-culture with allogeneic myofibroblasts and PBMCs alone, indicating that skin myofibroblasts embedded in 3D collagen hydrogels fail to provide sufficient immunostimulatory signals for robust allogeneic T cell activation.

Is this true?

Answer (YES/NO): NO